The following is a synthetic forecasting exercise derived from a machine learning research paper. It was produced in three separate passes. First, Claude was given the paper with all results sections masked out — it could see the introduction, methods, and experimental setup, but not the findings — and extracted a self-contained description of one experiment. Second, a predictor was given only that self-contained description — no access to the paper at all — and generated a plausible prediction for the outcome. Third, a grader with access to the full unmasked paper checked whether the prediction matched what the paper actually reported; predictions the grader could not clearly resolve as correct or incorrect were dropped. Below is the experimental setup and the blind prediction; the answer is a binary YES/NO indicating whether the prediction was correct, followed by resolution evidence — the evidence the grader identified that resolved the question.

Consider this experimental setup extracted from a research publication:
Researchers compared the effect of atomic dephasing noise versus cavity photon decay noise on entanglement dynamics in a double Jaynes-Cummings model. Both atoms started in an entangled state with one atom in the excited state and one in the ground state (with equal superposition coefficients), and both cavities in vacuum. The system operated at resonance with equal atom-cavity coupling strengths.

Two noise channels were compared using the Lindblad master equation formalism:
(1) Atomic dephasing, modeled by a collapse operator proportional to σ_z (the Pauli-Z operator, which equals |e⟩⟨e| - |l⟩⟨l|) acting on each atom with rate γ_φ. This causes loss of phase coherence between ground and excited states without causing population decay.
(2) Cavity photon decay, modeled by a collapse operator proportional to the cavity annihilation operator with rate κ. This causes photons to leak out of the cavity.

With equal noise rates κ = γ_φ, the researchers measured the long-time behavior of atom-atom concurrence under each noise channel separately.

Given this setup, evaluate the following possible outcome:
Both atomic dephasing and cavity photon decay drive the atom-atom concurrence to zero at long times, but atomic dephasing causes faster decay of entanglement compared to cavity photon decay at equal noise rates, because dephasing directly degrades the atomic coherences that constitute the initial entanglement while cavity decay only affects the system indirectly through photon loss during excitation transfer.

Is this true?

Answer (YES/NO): YES